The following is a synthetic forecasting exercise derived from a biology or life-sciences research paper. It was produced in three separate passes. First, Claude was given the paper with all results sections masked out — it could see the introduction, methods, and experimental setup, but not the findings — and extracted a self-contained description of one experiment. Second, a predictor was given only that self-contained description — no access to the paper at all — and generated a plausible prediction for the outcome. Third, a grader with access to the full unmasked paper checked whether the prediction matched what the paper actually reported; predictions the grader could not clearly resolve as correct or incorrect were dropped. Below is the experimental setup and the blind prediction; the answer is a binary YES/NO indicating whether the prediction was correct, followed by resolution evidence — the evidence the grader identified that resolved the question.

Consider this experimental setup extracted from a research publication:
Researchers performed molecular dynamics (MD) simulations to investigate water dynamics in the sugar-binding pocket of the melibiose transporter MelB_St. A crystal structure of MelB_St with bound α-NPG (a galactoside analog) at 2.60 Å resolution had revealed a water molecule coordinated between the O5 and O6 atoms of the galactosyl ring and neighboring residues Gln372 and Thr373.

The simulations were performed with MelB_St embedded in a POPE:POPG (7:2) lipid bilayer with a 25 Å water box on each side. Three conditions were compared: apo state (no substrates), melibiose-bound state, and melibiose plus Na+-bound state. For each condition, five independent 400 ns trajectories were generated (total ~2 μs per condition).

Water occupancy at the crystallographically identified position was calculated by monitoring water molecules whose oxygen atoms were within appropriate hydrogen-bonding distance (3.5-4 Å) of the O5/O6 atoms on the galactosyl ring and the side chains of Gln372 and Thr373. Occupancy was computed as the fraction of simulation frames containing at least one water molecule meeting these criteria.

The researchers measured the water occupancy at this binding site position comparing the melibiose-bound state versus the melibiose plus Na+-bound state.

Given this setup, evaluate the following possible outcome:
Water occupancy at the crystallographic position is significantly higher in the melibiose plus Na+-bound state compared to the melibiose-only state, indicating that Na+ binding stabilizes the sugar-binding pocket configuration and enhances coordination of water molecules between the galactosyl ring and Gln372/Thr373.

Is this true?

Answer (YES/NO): NO